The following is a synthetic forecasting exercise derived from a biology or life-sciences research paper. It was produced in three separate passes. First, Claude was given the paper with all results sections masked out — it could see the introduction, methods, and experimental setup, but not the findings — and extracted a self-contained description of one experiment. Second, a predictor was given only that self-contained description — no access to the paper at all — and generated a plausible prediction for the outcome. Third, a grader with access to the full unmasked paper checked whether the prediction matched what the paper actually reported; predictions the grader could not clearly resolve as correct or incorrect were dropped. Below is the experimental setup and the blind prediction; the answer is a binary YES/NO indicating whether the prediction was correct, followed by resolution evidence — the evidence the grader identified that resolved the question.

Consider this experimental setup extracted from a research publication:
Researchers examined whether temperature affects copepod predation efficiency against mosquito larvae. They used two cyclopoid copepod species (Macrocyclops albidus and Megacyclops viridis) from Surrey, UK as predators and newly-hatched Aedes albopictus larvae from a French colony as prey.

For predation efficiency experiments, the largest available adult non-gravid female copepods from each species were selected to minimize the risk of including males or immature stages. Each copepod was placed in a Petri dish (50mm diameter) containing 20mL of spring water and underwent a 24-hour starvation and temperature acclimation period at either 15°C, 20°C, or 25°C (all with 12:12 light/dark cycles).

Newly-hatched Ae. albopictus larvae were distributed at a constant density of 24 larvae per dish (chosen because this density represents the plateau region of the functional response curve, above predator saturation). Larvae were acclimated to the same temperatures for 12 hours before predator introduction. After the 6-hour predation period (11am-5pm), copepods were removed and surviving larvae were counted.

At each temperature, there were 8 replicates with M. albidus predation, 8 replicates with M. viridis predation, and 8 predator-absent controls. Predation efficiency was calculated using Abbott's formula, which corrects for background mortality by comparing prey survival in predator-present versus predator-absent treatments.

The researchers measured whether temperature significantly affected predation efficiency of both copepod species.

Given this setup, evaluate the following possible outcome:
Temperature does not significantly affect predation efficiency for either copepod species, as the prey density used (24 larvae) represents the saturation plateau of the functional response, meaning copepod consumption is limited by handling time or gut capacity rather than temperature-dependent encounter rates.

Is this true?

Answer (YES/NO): YES